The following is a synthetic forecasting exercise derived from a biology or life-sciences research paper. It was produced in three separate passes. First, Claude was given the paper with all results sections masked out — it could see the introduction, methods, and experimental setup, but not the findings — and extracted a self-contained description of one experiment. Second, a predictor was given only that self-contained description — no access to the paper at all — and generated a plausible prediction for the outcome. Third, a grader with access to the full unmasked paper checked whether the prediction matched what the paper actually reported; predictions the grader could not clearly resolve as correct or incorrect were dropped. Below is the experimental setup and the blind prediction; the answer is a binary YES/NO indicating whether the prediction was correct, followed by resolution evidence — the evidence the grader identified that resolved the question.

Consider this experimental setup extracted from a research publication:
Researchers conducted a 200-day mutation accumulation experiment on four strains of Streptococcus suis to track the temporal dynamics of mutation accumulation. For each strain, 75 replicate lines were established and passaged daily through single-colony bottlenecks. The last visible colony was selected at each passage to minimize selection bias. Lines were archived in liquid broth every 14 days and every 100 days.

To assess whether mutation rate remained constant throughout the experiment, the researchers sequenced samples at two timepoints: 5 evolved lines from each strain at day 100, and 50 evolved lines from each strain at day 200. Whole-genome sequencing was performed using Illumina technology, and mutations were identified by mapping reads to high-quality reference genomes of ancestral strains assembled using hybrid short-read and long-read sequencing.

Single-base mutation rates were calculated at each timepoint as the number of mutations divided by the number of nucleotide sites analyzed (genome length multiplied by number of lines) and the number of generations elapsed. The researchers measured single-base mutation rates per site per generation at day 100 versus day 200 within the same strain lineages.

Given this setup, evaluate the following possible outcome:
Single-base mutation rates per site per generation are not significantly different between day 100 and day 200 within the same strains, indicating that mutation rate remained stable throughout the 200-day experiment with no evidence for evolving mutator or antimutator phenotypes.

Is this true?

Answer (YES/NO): YES